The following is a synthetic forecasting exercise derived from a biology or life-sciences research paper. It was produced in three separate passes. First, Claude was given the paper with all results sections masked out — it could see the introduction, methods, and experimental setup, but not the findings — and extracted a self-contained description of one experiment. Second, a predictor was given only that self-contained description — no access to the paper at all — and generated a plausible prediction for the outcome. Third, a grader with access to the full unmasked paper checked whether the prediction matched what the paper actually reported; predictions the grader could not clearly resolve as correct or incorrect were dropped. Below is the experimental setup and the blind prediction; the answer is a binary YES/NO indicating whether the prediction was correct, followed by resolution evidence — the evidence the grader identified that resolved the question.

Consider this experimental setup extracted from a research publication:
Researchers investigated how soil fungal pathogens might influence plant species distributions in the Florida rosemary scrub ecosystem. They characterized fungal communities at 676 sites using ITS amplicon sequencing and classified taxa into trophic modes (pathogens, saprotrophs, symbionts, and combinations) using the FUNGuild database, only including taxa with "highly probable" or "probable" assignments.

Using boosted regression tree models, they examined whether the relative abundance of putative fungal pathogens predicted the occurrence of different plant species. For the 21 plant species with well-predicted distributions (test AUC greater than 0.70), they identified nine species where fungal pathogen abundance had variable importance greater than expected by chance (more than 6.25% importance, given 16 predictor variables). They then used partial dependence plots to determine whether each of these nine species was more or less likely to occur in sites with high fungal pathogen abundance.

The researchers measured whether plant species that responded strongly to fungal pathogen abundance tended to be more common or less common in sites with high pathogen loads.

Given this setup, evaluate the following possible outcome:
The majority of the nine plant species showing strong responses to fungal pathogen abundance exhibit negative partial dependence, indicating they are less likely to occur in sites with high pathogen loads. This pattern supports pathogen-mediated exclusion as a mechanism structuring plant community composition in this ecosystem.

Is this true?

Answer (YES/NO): NO